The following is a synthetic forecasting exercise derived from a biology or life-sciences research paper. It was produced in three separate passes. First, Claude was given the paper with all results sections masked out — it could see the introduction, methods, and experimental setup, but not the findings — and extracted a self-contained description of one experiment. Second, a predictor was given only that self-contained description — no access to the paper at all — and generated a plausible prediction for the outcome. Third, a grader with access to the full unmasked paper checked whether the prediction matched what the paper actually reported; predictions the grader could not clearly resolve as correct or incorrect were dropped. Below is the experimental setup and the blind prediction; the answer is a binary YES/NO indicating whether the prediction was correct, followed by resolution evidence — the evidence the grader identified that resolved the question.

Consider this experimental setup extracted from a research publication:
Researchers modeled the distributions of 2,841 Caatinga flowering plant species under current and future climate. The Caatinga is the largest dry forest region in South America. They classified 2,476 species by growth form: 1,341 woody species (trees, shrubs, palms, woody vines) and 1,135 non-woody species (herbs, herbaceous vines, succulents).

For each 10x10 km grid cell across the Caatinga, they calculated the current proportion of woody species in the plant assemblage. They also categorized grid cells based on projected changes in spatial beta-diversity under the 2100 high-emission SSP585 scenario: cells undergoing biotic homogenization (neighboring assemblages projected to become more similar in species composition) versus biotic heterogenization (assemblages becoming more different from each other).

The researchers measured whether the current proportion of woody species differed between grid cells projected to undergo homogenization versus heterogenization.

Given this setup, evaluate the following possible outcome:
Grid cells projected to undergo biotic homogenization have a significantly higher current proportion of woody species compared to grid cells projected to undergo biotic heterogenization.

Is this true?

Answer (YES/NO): NO